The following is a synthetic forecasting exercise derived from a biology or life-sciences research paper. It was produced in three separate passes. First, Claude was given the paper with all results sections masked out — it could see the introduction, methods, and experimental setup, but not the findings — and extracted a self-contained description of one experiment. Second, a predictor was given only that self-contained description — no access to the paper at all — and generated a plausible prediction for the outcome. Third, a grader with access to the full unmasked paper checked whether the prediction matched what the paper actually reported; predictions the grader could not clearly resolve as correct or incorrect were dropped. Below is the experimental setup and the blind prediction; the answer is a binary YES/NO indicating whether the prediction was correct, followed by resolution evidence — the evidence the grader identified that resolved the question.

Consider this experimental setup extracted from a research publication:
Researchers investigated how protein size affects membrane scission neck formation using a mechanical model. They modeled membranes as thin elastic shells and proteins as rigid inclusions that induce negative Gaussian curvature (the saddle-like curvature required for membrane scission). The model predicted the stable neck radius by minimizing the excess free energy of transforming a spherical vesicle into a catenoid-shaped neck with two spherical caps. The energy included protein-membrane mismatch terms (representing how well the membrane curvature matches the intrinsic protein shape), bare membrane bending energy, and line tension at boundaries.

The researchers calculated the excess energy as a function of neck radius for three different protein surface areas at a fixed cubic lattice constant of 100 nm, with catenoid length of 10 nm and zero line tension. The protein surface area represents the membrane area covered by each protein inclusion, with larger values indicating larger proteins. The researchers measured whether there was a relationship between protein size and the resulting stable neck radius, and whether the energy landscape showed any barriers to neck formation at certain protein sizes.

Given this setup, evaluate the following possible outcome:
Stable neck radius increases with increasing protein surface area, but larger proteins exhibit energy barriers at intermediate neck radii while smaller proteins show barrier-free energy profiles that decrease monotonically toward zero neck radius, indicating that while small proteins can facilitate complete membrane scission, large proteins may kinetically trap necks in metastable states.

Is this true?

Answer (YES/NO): NO